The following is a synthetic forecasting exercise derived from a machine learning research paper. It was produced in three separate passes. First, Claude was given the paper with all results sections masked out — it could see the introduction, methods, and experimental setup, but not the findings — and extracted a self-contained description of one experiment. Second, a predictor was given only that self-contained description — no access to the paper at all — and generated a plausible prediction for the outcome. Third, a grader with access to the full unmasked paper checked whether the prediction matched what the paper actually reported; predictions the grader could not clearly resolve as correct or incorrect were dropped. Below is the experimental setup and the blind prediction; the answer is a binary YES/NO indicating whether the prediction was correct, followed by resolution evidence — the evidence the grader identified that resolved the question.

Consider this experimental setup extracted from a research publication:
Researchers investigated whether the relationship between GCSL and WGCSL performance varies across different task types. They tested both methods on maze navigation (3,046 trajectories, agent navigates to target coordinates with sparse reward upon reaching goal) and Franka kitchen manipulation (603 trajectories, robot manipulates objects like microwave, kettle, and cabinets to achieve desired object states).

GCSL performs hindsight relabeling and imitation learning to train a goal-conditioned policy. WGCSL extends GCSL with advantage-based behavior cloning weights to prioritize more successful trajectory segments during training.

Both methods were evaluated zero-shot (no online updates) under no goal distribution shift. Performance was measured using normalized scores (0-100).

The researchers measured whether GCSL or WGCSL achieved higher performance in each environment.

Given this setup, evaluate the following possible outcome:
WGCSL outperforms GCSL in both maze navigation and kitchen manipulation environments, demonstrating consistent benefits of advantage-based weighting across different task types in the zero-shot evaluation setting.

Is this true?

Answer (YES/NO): NO